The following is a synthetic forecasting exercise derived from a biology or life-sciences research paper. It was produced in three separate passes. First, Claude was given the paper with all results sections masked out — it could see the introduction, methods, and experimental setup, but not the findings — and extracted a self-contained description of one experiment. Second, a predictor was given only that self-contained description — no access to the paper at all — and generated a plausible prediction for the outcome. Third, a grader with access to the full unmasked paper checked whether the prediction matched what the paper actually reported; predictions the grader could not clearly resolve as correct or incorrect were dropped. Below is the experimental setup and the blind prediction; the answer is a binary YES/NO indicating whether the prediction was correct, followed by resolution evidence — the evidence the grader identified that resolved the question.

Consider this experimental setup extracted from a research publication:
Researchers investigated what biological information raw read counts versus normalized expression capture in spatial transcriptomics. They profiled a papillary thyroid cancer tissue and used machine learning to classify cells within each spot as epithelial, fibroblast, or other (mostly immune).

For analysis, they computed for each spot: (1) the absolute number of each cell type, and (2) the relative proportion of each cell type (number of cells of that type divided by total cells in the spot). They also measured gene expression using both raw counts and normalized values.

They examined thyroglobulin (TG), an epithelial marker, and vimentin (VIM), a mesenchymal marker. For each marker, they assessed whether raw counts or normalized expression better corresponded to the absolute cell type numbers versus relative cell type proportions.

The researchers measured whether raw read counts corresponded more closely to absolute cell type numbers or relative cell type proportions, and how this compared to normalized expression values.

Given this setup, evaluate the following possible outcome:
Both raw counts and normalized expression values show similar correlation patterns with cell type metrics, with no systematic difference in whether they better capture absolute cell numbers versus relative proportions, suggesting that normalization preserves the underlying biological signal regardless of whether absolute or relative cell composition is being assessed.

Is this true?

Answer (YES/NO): NO